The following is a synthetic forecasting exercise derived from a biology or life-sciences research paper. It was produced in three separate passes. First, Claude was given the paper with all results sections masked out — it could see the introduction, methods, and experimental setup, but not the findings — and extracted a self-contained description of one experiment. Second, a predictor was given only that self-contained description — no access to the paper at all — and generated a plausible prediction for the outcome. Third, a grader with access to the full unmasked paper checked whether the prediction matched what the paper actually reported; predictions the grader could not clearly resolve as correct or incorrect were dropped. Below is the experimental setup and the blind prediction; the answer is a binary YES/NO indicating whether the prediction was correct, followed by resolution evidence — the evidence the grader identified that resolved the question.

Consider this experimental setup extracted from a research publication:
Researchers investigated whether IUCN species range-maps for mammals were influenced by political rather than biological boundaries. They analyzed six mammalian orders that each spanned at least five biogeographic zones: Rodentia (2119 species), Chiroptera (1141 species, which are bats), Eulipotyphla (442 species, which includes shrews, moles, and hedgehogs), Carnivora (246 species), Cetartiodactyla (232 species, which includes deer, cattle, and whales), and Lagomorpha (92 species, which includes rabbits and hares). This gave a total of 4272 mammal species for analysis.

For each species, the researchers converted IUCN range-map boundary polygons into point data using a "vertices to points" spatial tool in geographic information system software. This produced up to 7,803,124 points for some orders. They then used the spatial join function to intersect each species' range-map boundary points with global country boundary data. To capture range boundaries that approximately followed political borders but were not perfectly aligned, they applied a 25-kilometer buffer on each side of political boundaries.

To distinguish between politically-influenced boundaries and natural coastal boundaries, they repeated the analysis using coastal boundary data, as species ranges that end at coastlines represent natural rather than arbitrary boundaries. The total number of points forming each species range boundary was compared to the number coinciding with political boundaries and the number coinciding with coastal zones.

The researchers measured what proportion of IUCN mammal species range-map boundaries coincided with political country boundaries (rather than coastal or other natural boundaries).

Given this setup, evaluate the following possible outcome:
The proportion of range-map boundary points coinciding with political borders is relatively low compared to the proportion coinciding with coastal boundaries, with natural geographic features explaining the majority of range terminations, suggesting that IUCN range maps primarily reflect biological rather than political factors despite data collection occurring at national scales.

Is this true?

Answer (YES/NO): NO